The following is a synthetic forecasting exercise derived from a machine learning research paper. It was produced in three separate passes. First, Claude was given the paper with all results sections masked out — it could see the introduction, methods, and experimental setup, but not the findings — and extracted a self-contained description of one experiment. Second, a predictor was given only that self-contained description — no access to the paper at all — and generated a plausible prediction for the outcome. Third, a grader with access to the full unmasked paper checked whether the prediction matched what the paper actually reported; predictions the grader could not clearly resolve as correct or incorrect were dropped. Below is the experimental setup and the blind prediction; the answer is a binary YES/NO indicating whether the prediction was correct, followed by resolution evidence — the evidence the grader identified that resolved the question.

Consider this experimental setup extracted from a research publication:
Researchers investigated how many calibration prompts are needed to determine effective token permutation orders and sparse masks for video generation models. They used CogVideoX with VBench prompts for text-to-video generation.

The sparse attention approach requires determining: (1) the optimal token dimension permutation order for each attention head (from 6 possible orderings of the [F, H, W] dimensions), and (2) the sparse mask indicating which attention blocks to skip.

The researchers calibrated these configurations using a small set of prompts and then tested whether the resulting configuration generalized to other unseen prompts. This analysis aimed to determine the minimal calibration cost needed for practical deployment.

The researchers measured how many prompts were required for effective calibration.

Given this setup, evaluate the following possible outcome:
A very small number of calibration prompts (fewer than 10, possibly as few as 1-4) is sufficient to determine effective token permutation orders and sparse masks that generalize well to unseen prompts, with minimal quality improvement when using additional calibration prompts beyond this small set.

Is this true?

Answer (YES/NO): YES